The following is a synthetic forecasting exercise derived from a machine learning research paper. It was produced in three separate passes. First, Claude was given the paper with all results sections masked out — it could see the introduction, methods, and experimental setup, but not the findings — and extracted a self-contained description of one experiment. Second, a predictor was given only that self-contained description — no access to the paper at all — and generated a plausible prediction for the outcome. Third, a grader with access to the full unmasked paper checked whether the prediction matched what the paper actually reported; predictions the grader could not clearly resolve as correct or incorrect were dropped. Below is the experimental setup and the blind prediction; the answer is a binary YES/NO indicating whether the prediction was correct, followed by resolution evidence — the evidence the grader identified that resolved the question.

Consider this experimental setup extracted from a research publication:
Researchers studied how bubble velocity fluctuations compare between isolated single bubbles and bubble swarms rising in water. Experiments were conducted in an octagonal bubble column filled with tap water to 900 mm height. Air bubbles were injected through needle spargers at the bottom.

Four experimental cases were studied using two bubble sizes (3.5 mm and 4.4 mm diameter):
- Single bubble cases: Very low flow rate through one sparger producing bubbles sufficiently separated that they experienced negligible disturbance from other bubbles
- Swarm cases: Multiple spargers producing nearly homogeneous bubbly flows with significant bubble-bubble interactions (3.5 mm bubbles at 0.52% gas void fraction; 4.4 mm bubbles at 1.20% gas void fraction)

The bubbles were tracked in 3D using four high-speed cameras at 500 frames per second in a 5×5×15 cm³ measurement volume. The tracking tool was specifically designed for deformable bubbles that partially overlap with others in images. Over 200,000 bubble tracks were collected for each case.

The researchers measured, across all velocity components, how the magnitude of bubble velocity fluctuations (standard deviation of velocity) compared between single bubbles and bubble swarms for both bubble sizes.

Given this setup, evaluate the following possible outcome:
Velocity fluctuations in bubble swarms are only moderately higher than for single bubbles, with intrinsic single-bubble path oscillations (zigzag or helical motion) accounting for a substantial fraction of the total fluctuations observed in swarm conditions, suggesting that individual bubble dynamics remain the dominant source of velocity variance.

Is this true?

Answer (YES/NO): NO